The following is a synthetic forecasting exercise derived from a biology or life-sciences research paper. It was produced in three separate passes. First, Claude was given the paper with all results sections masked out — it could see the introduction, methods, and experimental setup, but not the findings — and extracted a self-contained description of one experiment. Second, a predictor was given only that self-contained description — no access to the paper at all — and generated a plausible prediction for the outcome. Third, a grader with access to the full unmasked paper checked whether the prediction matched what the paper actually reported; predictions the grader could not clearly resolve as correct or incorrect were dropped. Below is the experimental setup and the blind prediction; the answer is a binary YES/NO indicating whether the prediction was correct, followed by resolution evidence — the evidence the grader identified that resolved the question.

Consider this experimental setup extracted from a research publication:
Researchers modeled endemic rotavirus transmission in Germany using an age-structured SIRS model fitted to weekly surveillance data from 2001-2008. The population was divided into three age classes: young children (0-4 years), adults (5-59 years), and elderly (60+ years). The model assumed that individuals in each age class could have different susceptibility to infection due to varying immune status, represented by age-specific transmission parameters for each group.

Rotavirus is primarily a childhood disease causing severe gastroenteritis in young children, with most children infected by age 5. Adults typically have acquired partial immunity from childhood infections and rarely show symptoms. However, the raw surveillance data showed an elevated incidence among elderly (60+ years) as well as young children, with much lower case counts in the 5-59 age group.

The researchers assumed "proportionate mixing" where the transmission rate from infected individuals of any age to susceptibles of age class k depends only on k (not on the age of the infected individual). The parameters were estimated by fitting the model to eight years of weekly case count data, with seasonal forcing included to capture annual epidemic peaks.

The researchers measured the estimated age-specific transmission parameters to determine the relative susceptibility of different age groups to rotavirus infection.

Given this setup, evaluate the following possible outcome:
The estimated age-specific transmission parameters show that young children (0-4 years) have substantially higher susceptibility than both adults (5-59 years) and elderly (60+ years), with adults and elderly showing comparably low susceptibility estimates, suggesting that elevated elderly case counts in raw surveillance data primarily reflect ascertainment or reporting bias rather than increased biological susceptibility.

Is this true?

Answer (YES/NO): NO